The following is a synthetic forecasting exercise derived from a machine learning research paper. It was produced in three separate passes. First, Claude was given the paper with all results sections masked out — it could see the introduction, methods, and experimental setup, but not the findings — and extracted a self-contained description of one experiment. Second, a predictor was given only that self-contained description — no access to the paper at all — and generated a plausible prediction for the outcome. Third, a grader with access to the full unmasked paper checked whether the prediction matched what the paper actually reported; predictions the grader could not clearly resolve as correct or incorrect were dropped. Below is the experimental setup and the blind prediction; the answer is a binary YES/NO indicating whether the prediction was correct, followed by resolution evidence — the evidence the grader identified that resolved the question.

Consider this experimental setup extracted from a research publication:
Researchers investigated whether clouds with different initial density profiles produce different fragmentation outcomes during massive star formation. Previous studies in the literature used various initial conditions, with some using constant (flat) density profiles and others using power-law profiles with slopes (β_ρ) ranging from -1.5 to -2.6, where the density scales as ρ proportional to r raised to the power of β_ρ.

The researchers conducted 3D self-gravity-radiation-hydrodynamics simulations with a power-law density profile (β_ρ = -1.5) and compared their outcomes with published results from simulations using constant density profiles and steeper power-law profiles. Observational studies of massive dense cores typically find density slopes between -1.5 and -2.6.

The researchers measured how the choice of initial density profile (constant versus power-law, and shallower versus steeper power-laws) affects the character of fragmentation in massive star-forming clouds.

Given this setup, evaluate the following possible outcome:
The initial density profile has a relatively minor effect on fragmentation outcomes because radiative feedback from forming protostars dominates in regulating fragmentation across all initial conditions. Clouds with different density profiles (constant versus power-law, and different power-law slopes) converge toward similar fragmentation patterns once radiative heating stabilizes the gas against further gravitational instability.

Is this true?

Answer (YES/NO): NO